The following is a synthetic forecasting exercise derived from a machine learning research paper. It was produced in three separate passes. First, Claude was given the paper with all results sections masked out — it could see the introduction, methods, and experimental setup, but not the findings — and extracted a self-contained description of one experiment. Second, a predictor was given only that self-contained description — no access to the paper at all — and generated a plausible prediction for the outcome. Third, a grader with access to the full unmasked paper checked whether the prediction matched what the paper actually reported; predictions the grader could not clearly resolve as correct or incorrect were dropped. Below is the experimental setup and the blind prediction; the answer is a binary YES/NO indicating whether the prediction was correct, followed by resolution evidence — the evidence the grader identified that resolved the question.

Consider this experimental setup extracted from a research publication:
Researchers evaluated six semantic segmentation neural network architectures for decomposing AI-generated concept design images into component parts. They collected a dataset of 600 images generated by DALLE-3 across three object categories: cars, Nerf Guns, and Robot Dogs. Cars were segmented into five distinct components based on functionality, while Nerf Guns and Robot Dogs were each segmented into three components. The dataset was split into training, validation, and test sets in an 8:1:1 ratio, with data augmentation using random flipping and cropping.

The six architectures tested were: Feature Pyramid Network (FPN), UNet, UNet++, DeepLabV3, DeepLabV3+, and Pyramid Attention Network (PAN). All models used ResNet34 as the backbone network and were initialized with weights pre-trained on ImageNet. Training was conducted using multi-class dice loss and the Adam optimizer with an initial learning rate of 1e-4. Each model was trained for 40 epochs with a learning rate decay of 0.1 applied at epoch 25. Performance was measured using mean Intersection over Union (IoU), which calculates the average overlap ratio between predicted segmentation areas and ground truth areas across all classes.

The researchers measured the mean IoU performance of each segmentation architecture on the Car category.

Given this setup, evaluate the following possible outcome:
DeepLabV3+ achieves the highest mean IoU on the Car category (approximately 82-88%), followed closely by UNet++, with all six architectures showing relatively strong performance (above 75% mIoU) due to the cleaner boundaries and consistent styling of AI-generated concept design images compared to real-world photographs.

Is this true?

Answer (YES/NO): NO